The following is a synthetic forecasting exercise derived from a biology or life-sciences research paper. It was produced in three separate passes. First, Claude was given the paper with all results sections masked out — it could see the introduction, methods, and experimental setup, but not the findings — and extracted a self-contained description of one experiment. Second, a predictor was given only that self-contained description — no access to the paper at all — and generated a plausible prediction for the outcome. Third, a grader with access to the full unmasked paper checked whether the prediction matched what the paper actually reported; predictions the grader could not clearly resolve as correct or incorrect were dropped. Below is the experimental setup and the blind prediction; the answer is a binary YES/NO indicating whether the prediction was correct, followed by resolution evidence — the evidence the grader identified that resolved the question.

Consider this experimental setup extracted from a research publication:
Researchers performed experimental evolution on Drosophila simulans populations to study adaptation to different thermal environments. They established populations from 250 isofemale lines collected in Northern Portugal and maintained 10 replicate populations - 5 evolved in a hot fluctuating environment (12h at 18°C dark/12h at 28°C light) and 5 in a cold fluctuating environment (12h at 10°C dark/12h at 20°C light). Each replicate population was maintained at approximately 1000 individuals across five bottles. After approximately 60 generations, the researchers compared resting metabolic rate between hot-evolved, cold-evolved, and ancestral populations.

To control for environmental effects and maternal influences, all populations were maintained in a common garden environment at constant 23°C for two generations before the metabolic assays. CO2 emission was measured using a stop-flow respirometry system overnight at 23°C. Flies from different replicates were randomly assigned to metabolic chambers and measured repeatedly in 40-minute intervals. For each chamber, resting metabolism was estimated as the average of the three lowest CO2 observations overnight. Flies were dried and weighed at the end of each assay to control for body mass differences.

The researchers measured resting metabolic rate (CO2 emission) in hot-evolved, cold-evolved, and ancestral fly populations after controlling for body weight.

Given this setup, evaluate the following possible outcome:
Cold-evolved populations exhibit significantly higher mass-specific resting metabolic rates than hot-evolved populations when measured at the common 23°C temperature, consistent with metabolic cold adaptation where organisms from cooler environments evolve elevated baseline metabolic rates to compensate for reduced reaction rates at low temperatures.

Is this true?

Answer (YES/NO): NO